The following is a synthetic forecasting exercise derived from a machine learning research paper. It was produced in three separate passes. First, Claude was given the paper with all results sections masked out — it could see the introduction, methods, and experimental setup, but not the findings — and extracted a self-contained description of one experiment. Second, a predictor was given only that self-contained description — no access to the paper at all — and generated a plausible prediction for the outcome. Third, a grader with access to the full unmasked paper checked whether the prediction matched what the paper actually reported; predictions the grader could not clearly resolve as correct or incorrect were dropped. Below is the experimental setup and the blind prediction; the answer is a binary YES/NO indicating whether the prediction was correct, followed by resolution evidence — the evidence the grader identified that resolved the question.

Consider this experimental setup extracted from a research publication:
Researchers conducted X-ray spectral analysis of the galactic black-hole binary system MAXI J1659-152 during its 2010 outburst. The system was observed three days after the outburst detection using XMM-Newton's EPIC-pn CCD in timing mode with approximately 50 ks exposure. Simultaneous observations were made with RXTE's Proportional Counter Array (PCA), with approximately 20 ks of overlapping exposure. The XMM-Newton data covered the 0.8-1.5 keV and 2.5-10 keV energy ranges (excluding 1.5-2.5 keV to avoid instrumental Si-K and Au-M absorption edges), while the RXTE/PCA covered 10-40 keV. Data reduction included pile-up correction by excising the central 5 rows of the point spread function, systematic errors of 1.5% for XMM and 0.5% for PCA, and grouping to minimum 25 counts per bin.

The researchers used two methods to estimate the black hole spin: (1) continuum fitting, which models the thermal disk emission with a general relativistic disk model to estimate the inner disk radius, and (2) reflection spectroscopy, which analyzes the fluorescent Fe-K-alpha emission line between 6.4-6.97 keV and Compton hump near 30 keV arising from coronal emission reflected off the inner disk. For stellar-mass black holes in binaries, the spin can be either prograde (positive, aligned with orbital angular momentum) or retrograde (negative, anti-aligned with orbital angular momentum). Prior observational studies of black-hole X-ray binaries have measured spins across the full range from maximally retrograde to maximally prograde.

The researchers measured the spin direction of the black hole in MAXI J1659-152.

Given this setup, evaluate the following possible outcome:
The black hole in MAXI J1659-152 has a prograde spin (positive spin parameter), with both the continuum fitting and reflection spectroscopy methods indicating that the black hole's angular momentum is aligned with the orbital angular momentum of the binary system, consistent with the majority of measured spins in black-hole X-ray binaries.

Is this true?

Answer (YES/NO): NO